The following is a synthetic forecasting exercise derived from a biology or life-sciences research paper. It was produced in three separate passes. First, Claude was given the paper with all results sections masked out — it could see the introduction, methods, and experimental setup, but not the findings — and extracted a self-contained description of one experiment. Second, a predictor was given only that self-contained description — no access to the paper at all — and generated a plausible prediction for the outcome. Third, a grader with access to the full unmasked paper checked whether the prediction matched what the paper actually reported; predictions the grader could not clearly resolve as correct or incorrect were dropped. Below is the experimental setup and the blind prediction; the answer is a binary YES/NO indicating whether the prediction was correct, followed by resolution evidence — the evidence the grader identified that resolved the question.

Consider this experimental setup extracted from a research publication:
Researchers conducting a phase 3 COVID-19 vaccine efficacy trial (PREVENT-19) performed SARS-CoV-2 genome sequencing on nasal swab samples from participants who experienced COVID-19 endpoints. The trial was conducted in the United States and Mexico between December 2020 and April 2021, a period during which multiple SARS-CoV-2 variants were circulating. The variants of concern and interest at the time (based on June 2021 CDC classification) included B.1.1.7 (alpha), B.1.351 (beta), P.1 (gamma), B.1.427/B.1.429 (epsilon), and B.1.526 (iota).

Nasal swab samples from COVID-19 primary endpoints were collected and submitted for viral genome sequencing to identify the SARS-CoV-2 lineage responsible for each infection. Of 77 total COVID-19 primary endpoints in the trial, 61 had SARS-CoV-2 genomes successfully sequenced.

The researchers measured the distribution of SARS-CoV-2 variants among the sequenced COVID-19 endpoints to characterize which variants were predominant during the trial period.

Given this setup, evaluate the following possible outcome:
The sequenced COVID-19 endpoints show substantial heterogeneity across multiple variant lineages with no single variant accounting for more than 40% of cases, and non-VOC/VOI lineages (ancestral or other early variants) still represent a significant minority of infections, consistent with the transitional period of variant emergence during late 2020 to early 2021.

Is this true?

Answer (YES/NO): NO